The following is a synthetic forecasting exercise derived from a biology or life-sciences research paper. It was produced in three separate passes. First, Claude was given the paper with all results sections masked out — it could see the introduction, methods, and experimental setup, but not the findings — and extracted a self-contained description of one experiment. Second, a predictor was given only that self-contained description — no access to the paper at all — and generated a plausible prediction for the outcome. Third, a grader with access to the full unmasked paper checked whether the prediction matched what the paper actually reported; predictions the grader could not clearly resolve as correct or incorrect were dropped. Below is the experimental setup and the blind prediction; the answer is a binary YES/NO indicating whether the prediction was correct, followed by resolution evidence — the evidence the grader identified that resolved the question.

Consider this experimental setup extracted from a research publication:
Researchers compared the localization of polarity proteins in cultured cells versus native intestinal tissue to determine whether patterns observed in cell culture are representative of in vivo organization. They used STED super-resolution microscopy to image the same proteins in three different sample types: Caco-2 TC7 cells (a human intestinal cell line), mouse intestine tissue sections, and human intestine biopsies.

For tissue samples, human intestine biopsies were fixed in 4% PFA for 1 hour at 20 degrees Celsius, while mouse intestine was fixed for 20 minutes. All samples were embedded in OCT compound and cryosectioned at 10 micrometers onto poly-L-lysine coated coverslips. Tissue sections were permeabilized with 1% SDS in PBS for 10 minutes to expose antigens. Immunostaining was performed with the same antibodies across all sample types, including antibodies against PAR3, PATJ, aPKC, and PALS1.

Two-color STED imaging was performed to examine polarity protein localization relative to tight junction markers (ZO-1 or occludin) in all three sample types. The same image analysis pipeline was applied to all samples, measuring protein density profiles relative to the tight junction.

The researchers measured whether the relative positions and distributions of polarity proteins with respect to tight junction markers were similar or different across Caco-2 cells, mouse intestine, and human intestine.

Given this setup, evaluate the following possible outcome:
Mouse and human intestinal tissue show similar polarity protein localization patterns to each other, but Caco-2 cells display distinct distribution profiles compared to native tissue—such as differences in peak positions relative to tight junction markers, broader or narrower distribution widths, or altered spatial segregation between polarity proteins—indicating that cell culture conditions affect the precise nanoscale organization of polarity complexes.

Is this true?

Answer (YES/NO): NO